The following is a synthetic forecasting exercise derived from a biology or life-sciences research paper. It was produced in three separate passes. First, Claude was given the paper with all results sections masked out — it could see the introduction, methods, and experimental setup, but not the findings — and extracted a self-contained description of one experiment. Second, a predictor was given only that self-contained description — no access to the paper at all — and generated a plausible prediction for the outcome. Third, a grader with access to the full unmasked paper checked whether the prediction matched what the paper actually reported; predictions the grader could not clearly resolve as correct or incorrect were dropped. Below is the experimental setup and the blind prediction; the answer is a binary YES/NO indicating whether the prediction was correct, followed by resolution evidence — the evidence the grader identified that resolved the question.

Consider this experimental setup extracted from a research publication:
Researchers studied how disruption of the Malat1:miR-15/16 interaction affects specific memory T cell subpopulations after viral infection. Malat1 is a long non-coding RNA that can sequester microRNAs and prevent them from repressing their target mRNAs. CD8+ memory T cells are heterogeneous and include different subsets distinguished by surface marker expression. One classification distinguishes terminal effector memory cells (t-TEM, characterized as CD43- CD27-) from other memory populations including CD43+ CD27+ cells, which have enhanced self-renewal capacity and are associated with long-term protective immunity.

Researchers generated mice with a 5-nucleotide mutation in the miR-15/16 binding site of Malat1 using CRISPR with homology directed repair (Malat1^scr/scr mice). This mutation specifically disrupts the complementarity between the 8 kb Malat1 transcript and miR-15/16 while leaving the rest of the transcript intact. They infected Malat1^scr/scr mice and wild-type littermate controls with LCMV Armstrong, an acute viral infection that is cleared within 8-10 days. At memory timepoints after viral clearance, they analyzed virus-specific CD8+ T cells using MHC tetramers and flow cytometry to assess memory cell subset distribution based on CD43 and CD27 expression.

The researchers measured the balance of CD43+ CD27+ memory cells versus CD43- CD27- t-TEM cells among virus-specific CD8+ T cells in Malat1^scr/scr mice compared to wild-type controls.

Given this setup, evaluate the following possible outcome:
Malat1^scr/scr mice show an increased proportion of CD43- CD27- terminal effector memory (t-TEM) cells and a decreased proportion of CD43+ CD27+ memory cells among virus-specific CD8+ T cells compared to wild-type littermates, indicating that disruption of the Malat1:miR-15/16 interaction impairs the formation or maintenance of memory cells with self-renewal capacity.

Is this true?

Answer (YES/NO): YES